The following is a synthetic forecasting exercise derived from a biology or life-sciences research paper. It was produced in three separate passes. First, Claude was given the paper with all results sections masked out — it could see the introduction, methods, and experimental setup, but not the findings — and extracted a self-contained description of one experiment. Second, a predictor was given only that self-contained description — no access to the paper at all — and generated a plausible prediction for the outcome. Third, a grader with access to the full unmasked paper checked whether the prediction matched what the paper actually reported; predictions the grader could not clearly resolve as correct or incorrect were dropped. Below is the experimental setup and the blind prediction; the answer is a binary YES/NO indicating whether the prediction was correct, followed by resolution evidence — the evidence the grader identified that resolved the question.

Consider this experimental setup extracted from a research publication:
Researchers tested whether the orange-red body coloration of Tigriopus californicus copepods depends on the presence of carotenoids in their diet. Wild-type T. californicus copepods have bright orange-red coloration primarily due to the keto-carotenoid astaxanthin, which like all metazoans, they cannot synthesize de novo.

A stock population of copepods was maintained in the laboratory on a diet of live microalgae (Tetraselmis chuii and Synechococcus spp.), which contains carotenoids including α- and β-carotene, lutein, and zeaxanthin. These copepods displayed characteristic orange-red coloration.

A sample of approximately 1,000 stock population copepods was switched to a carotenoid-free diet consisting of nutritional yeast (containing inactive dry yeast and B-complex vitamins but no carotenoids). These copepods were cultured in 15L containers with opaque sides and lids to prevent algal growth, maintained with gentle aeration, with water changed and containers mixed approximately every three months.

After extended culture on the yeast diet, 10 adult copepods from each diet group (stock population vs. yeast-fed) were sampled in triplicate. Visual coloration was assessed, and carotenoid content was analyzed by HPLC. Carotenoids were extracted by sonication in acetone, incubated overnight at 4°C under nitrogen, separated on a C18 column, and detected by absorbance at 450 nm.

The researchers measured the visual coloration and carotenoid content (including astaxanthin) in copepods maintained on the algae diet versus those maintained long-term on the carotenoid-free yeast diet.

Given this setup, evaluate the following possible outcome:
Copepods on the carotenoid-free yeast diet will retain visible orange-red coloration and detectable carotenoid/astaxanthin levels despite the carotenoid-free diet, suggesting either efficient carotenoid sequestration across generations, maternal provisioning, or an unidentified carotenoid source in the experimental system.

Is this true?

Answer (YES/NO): NO